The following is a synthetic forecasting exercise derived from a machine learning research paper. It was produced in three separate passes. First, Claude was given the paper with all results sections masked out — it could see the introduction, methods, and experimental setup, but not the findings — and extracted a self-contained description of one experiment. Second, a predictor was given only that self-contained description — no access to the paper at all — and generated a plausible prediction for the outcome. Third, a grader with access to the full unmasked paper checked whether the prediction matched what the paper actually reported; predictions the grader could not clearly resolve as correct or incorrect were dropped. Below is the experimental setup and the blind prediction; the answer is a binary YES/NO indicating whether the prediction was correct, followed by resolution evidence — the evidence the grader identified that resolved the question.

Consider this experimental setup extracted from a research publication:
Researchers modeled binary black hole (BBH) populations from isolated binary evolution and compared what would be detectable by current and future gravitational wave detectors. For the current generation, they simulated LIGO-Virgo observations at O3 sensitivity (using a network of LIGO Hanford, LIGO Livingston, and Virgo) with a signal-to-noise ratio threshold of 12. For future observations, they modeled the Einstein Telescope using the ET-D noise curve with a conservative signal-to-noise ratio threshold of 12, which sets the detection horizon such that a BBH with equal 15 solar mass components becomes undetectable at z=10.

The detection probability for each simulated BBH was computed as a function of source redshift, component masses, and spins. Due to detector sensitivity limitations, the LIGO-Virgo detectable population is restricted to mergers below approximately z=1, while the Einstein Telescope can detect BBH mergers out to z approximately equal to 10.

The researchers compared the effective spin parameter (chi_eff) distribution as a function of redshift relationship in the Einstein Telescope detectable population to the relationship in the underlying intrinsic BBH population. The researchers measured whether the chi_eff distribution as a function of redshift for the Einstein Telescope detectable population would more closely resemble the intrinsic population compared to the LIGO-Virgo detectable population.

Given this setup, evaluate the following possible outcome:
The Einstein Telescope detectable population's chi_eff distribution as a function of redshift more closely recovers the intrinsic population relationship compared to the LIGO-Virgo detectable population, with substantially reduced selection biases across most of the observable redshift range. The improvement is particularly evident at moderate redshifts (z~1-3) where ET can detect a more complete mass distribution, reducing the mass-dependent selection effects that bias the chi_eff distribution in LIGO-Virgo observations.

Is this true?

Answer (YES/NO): YES